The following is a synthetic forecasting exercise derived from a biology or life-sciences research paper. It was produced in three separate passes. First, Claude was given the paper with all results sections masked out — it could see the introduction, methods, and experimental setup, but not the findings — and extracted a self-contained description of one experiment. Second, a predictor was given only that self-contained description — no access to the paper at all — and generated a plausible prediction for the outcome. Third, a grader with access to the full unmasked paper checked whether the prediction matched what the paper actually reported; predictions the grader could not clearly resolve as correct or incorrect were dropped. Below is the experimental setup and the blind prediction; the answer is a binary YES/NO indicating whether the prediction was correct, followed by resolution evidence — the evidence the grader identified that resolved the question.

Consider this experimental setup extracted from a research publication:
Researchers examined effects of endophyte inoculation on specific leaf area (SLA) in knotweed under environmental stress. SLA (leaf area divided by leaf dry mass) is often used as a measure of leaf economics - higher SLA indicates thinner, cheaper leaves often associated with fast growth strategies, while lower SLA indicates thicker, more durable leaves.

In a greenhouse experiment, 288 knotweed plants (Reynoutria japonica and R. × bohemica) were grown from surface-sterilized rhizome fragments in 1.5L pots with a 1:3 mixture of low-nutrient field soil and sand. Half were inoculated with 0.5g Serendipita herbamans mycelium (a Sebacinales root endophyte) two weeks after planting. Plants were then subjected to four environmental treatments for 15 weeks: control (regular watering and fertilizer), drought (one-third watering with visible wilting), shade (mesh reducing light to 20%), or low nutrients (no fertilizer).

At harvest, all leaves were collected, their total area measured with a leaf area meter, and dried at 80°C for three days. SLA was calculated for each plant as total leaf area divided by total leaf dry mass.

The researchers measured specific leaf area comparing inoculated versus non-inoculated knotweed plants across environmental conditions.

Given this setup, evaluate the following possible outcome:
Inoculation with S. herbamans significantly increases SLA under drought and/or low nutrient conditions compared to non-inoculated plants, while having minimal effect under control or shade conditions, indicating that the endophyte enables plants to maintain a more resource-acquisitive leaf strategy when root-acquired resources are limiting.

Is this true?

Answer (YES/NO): NO